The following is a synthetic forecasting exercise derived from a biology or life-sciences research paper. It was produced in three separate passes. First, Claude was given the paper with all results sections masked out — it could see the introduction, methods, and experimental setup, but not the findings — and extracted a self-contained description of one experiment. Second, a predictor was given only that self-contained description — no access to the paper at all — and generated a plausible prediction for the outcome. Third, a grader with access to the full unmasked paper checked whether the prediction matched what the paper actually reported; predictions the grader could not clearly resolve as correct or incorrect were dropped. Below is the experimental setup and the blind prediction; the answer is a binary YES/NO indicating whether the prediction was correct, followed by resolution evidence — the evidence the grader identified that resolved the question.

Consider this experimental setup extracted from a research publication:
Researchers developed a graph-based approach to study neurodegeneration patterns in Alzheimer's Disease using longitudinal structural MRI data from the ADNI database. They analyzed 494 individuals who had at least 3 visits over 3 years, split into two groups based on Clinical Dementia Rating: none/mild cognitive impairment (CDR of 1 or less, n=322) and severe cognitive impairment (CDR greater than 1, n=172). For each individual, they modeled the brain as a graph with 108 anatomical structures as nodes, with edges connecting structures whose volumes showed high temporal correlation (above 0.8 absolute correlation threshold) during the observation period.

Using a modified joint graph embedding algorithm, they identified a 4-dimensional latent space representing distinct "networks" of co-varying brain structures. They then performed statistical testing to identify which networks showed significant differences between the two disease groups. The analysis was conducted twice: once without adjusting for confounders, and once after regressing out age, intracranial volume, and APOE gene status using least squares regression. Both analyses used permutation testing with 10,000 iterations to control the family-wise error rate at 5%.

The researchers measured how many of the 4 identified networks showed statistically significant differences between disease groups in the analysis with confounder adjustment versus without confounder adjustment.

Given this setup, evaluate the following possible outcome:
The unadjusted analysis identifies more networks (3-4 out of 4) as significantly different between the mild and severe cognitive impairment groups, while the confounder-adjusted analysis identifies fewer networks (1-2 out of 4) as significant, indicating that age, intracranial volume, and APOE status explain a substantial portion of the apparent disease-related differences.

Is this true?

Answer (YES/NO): YES